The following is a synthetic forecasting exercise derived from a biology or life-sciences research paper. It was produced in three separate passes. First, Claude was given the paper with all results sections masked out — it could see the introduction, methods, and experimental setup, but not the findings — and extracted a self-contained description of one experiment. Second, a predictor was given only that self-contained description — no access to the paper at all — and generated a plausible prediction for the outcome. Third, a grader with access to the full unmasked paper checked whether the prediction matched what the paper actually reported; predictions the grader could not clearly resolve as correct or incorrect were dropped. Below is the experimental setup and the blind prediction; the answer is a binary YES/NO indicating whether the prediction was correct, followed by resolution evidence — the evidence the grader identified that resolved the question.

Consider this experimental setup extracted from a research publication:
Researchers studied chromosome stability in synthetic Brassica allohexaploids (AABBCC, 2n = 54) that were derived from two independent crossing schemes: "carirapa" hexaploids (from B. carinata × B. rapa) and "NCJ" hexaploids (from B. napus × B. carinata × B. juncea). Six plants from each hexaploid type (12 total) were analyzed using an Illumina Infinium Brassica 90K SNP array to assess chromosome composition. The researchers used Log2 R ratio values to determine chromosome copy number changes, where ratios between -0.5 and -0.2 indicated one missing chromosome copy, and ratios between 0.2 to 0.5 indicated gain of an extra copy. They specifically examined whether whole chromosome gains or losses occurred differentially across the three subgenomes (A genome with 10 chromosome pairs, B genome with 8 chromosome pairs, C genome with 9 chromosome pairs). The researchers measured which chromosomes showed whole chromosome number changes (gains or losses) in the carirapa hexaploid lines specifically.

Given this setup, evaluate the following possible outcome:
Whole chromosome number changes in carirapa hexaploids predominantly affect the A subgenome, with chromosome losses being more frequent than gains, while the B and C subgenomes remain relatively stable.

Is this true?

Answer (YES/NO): NO